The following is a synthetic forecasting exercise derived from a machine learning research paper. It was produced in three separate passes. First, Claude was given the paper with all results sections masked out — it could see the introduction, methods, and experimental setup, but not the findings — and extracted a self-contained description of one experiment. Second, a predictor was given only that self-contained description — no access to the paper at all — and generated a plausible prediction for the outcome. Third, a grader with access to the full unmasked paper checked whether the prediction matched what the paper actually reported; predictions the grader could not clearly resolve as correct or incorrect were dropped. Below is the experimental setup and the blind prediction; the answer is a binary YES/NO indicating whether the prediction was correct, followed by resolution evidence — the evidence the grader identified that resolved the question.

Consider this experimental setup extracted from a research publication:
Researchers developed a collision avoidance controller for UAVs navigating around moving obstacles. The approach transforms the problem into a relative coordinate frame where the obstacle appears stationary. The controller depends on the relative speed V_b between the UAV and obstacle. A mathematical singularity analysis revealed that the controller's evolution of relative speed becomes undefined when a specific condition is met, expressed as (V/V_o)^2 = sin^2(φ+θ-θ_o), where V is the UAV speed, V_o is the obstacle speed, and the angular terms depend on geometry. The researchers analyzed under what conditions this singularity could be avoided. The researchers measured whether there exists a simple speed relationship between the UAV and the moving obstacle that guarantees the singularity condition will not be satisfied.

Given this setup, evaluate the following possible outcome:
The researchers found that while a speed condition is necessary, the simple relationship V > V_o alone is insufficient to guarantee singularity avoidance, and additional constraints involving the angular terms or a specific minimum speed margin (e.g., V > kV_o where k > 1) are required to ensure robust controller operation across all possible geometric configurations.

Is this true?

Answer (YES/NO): NO